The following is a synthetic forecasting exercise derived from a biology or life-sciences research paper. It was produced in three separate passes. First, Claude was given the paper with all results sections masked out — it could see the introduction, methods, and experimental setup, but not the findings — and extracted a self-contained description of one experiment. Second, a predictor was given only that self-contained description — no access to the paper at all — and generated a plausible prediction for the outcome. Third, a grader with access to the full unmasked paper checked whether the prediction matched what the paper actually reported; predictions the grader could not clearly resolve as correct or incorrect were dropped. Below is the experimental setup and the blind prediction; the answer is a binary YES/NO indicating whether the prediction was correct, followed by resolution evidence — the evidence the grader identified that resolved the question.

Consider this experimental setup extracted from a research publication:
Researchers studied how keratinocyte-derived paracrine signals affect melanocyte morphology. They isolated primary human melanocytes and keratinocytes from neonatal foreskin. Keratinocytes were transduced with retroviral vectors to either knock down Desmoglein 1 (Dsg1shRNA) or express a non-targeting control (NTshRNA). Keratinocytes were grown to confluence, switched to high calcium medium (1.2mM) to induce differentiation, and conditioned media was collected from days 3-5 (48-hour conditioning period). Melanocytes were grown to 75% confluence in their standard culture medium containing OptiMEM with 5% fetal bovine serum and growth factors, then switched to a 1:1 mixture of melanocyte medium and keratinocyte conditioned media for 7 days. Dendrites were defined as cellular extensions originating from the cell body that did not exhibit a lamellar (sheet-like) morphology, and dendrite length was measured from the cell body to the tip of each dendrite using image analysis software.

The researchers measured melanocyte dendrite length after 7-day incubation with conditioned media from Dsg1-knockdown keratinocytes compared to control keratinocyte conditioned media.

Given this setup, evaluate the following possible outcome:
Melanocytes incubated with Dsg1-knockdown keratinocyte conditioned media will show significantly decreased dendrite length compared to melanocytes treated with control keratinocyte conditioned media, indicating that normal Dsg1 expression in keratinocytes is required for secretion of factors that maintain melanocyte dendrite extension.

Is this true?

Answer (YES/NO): YES